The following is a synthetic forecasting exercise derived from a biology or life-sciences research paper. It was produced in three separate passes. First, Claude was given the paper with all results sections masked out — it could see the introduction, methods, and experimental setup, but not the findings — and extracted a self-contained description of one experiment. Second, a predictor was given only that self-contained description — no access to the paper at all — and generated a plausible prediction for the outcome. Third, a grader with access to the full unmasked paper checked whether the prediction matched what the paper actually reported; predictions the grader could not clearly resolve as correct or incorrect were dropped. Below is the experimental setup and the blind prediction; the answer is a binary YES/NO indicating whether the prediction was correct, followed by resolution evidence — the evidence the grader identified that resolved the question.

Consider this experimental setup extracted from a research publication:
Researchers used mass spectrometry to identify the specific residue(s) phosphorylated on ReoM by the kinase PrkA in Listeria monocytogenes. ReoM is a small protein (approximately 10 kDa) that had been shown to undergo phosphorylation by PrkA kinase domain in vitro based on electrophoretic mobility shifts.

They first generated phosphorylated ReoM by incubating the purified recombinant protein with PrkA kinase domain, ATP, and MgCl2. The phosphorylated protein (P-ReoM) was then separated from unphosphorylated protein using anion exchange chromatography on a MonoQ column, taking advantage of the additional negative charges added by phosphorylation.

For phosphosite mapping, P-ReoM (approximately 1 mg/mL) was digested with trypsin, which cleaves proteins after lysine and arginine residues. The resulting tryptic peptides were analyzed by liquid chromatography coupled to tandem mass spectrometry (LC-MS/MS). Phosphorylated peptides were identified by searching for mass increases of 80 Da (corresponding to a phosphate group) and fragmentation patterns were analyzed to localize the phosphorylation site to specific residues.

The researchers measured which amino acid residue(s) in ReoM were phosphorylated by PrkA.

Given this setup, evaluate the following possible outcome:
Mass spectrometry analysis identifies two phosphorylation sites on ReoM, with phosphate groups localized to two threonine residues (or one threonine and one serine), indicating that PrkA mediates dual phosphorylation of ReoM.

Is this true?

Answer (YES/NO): NO